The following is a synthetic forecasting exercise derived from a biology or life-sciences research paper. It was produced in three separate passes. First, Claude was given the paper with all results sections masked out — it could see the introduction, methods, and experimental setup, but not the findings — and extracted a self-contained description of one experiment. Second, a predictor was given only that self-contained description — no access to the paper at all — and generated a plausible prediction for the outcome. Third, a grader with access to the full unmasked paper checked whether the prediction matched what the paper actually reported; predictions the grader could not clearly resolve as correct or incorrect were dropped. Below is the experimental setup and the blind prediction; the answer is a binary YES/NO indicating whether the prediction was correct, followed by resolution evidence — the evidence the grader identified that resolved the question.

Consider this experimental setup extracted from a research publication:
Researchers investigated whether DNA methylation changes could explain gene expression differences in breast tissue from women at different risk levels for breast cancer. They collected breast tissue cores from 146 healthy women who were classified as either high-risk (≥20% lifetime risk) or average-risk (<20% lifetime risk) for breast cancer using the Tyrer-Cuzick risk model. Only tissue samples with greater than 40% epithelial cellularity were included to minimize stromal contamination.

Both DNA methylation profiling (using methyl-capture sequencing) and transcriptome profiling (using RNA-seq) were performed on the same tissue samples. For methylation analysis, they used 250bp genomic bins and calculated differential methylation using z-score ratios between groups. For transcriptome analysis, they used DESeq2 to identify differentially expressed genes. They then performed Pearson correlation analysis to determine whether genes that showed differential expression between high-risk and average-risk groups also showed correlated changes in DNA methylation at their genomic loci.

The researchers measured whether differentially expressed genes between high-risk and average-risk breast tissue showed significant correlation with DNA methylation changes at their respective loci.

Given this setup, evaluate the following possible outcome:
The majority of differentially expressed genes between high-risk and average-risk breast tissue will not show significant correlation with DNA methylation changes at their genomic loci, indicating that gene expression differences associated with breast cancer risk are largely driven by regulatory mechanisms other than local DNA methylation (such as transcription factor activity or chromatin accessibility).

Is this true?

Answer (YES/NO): YES